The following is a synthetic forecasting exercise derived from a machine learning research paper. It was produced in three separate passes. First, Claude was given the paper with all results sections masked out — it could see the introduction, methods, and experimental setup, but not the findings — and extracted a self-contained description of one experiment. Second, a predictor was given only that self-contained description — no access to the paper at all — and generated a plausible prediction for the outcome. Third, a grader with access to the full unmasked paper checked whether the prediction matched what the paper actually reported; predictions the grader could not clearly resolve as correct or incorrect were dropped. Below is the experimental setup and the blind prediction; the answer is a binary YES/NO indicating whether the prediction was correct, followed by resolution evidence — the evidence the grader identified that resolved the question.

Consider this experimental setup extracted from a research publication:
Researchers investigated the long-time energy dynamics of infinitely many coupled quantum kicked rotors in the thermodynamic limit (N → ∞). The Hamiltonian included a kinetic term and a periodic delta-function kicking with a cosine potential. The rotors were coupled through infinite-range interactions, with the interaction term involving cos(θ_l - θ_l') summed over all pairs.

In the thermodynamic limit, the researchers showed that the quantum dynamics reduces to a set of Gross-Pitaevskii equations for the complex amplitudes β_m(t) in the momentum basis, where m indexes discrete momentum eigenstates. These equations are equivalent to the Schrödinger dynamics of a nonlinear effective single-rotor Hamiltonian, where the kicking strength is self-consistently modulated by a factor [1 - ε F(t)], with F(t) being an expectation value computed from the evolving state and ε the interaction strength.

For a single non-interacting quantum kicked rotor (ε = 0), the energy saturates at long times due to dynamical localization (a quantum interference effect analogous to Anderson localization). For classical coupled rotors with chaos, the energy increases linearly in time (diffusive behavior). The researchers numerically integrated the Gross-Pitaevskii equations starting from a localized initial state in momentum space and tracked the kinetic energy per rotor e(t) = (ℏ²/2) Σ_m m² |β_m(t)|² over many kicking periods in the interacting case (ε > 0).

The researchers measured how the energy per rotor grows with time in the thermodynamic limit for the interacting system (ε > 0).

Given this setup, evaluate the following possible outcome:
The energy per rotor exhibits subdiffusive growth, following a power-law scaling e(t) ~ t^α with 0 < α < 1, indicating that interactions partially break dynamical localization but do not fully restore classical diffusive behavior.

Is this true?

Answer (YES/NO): YES